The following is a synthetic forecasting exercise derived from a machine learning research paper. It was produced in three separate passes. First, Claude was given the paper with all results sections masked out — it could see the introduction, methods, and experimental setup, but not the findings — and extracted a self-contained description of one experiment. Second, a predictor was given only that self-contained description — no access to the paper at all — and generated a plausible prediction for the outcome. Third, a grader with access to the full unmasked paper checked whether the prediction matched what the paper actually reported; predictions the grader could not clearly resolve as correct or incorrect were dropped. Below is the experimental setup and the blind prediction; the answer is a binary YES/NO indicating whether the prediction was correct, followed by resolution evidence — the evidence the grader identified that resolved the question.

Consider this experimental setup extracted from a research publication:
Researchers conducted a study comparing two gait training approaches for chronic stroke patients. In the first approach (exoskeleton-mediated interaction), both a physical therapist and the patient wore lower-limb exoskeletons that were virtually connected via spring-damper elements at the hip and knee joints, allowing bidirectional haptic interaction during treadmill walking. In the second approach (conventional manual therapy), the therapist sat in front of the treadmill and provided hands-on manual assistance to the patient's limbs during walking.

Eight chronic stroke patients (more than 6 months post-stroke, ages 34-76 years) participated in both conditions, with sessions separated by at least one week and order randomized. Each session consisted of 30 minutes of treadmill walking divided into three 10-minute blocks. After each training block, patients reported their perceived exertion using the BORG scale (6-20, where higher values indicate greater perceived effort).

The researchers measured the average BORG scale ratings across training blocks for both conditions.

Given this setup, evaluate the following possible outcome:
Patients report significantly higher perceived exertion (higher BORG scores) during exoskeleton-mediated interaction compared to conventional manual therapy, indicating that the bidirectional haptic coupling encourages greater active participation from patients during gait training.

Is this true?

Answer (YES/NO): NO